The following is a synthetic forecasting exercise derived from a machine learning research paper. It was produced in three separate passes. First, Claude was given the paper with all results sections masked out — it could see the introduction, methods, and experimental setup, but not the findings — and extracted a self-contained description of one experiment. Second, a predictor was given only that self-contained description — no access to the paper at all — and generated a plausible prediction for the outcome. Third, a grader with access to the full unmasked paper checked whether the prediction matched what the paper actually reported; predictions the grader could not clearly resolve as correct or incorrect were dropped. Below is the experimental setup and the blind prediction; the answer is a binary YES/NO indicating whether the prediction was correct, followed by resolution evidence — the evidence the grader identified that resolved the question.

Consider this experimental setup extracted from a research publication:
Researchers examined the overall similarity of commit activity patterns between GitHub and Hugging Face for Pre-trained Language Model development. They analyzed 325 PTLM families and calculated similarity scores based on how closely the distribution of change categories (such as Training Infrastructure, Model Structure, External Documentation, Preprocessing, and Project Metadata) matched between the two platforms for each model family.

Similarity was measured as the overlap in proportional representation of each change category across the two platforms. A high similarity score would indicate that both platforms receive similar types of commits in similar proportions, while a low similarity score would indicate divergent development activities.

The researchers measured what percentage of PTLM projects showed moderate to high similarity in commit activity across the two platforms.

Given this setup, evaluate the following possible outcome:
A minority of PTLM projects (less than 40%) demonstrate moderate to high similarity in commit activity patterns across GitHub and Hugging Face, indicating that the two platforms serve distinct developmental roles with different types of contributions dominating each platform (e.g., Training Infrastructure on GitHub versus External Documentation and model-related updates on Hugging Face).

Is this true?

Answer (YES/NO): NO